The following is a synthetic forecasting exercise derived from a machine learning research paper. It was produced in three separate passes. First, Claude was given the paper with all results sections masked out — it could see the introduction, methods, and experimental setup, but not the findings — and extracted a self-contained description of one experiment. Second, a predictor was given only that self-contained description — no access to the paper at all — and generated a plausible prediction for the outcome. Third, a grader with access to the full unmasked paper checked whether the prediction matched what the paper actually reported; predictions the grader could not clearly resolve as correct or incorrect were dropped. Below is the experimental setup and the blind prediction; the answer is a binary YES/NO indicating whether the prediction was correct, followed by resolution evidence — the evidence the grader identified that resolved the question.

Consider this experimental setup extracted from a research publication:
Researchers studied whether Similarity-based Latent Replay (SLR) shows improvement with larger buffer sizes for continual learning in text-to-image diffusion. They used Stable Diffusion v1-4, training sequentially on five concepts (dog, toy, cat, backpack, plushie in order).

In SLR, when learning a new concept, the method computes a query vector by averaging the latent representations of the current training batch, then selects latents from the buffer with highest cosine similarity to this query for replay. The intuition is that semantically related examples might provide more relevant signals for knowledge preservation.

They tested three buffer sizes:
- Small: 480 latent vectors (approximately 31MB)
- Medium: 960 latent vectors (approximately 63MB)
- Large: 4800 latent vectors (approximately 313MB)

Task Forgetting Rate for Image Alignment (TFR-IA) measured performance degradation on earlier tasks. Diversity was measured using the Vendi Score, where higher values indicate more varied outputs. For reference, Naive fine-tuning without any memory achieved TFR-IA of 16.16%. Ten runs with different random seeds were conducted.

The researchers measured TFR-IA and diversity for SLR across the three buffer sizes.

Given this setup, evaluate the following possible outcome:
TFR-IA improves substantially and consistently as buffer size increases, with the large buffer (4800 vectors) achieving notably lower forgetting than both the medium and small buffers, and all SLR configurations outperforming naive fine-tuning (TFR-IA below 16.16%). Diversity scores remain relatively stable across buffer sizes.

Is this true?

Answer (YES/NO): NO